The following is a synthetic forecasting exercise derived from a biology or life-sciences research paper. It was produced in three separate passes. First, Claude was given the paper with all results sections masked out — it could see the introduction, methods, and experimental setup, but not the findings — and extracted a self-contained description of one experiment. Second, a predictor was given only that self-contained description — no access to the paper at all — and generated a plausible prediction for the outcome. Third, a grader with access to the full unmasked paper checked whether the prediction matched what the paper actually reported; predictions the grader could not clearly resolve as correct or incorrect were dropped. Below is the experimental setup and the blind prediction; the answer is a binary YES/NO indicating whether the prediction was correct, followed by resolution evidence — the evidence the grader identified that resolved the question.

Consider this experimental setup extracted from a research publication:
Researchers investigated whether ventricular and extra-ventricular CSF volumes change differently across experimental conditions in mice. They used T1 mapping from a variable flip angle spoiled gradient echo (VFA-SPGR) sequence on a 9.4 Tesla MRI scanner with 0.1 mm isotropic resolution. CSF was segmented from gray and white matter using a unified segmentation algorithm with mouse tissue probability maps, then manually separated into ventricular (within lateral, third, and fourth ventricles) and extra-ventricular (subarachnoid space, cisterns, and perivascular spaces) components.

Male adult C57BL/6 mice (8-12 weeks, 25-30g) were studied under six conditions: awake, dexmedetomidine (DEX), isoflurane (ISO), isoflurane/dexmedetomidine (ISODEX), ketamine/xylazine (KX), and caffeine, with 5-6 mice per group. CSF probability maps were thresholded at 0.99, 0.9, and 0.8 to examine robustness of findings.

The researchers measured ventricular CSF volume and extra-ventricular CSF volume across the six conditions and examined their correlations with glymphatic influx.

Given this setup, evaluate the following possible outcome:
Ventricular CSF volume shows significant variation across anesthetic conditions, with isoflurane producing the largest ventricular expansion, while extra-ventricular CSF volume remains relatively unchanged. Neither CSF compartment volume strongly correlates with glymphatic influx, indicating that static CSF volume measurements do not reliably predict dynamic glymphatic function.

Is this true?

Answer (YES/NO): NO